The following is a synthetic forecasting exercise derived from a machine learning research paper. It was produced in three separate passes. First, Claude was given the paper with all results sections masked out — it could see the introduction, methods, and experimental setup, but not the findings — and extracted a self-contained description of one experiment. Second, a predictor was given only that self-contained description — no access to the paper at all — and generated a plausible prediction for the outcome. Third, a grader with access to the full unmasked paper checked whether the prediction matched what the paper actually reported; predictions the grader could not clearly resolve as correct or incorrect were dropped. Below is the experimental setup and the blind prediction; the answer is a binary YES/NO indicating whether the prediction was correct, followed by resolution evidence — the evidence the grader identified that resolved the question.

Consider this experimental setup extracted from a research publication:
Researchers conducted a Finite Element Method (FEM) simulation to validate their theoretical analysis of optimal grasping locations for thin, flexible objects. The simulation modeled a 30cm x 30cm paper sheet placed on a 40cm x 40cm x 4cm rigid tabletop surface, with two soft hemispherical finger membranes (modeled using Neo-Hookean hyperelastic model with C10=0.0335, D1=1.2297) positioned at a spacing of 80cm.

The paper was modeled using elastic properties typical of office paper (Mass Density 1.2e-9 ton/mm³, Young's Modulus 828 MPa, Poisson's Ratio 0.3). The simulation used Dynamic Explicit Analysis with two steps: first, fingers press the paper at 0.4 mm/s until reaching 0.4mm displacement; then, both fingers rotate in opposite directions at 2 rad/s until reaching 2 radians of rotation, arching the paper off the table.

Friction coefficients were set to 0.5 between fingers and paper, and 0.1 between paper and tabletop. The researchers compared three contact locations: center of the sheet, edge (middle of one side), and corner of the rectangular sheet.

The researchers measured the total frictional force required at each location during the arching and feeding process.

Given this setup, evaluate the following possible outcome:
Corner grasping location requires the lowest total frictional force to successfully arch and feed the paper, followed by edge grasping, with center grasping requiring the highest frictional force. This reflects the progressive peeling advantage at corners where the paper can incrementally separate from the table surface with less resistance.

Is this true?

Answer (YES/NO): YES